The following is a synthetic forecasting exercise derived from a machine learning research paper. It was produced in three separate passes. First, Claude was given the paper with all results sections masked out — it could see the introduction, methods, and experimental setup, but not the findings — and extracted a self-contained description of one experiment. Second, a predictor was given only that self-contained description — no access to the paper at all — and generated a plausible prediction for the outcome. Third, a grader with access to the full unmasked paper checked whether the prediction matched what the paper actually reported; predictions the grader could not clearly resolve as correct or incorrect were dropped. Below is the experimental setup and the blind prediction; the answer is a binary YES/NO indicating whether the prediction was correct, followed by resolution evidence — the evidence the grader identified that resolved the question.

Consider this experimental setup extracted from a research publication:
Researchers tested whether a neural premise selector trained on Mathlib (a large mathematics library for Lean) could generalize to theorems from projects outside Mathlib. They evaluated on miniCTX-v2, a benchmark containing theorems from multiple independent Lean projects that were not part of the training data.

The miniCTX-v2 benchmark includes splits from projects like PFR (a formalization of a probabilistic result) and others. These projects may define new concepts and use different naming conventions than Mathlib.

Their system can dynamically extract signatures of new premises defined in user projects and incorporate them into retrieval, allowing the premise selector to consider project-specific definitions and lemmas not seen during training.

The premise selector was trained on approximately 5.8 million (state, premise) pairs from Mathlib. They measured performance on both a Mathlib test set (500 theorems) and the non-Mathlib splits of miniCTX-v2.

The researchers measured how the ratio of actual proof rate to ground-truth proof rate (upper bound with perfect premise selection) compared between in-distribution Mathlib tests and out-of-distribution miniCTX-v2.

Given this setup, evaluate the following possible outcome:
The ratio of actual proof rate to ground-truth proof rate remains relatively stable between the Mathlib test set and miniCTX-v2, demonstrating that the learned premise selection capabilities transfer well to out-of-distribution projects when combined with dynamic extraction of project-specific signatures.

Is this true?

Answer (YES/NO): YES